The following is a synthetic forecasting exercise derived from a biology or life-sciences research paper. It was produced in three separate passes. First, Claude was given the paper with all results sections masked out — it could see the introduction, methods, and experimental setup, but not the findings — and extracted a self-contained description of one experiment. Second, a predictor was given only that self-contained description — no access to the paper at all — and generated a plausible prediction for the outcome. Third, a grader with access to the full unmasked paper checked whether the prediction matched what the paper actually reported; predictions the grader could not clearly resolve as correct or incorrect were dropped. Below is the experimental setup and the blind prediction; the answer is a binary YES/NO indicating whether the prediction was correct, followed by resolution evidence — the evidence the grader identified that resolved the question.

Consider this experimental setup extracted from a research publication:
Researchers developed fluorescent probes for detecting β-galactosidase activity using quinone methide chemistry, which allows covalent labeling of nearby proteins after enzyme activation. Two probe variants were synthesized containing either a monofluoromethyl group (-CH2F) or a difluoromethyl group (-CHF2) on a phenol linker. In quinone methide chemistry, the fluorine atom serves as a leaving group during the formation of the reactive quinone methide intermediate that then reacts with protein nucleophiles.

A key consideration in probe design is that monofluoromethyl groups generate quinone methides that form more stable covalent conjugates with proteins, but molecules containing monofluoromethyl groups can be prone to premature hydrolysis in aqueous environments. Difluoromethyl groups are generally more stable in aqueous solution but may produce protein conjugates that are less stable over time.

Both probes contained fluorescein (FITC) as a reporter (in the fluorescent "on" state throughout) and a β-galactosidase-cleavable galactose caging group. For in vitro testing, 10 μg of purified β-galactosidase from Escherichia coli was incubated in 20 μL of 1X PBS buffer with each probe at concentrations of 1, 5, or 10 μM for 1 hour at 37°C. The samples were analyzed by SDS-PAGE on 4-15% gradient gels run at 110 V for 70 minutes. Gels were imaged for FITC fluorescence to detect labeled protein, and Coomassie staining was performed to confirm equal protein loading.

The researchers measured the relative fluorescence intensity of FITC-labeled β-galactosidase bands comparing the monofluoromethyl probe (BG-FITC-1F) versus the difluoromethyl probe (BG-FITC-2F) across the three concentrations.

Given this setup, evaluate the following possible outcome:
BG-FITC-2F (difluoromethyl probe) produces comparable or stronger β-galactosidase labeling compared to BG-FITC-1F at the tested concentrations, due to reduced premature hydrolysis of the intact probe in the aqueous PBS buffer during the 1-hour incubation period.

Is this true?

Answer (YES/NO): NO